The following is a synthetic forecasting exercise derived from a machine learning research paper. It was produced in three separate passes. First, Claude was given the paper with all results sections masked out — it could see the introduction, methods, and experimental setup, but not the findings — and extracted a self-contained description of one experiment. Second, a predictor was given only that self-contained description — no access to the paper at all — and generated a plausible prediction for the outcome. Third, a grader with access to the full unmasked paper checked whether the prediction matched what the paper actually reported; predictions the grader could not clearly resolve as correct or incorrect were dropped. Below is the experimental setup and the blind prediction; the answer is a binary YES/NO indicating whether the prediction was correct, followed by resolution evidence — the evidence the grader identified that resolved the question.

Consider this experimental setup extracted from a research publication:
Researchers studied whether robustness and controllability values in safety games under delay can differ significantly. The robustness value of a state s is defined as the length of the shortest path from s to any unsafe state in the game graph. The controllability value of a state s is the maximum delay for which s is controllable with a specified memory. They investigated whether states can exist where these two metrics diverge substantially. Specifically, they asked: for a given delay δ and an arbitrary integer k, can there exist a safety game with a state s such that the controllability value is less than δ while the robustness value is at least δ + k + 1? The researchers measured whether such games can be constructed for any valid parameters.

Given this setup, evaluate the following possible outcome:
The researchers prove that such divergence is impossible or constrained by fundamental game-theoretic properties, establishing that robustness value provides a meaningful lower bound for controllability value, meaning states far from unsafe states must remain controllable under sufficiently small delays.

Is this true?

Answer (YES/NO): NO